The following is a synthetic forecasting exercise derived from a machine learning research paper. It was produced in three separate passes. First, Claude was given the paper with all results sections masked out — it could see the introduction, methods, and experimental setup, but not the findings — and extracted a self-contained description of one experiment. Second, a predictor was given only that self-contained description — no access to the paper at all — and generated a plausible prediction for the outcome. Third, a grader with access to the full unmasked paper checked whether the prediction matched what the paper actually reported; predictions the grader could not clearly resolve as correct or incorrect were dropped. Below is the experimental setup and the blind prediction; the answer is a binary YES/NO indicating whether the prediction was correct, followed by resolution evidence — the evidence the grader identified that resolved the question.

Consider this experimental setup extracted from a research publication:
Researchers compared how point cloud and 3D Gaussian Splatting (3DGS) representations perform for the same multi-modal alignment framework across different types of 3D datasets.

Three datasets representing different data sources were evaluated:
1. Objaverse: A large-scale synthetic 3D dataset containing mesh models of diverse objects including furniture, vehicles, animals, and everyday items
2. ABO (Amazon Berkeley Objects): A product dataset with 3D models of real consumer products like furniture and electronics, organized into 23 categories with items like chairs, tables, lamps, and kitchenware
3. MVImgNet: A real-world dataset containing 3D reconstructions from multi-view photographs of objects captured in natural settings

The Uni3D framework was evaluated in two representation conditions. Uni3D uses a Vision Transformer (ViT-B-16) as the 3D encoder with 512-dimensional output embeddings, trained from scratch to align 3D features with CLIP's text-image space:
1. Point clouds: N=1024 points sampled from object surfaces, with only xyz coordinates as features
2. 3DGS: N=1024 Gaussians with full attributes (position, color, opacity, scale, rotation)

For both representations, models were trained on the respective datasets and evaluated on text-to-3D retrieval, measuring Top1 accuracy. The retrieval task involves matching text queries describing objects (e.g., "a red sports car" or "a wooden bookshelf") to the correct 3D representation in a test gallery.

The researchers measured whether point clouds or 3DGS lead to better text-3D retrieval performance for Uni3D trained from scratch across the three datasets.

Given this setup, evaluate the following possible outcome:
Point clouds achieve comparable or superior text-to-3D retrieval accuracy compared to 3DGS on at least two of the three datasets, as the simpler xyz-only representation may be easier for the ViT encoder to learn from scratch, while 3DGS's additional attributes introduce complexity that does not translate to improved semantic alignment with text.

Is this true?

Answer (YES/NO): YES